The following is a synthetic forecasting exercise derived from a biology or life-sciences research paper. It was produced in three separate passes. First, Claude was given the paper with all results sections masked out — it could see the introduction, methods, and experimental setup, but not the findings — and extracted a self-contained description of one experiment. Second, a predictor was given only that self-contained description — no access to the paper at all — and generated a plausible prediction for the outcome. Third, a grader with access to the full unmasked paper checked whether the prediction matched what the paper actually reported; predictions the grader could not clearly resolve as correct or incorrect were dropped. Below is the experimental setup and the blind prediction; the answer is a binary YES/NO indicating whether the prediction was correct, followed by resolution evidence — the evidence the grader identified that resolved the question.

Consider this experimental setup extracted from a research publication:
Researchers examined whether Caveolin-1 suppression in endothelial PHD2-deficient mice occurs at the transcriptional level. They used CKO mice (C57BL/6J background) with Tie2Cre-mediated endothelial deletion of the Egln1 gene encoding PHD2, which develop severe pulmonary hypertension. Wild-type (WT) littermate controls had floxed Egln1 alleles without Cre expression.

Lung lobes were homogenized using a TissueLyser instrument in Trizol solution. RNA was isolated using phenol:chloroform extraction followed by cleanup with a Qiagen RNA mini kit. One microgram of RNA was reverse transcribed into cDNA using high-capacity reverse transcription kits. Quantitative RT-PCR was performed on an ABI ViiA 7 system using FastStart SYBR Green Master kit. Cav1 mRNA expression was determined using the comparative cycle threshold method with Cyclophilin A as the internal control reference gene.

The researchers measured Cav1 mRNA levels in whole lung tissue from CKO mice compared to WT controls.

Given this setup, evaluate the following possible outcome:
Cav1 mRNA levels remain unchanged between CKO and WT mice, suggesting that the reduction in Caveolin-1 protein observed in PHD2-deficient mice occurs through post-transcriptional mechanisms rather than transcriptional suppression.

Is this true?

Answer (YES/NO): NO